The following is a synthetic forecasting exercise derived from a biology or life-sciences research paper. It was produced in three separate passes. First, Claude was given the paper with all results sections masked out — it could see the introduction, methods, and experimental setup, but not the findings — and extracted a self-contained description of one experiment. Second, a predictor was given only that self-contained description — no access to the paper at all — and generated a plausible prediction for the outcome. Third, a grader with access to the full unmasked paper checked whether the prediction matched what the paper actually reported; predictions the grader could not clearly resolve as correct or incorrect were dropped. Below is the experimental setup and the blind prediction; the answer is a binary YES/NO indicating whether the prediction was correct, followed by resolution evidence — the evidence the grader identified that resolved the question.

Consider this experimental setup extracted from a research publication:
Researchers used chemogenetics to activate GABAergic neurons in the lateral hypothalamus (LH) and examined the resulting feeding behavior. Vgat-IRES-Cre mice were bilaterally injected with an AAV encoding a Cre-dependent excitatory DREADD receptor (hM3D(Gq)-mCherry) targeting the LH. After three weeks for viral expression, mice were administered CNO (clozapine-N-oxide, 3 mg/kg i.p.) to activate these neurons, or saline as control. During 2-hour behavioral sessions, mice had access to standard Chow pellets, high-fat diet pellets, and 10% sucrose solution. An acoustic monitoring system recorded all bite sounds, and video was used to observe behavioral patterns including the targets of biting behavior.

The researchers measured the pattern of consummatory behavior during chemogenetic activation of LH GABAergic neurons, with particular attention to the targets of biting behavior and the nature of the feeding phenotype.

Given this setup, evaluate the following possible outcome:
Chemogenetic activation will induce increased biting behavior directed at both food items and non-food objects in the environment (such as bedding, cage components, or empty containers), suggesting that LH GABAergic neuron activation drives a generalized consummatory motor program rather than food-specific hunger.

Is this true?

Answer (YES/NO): YES